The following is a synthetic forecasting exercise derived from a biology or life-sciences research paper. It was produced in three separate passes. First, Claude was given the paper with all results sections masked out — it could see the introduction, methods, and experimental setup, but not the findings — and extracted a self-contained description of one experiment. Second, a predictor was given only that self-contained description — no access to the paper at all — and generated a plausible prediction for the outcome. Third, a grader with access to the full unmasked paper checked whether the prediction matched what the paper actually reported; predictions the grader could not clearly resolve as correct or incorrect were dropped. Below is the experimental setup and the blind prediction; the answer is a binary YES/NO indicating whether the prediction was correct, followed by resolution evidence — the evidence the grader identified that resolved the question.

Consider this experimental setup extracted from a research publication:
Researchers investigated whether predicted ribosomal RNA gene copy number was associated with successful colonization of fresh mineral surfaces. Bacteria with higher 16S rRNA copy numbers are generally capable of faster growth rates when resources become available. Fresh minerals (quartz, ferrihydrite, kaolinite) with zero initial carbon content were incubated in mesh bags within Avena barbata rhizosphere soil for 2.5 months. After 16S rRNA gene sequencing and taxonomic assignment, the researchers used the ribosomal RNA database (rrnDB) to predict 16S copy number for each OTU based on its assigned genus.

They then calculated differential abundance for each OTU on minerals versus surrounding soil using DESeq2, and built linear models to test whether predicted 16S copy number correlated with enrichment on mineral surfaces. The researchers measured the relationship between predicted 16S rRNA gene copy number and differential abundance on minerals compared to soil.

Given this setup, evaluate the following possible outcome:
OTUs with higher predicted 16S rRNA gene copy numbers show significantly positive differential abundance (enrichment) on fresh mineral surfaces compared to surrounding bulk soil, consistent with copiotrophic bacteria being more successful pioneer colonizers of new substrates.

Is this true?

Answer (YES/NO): YES